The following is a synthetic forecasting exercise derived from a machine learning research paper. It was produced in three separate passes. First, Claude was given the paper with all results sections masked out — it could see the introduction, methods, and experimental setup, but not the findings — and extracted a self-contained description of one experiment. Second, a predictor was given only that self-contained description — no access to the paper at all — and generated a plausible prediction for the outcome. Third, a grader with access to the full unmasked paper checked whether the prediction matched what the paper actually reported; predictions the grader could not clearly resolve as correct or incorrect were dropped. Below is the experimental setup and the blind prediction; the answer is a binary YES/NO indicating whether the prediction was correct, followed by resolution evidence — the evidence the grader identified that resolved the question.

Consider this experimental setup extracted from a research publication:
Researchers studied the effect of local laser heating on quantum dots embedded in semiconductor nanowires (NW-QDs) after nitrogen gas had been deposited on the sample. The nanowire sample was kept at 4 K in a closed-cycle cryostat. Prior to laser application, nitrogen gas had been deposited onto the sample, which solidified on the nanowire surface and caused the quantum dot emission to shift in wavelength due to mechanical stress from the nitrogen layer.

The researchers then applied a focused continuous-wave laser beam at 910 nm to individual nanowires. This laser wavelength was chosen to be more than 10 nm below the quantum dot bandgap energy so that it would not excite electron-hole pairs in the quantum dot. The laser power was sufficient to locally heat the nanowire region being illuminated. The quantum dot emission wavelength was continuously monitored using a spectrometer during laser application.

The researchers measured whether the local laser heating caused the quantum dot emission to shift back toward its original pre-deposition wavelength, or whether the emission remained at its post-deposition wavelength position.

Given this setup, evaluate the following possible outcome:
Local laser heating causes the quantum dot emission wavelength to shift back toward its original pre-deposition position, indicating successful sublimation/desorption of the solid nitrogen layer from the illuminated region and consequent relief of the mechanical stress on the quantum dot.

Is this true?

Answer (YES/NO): YES